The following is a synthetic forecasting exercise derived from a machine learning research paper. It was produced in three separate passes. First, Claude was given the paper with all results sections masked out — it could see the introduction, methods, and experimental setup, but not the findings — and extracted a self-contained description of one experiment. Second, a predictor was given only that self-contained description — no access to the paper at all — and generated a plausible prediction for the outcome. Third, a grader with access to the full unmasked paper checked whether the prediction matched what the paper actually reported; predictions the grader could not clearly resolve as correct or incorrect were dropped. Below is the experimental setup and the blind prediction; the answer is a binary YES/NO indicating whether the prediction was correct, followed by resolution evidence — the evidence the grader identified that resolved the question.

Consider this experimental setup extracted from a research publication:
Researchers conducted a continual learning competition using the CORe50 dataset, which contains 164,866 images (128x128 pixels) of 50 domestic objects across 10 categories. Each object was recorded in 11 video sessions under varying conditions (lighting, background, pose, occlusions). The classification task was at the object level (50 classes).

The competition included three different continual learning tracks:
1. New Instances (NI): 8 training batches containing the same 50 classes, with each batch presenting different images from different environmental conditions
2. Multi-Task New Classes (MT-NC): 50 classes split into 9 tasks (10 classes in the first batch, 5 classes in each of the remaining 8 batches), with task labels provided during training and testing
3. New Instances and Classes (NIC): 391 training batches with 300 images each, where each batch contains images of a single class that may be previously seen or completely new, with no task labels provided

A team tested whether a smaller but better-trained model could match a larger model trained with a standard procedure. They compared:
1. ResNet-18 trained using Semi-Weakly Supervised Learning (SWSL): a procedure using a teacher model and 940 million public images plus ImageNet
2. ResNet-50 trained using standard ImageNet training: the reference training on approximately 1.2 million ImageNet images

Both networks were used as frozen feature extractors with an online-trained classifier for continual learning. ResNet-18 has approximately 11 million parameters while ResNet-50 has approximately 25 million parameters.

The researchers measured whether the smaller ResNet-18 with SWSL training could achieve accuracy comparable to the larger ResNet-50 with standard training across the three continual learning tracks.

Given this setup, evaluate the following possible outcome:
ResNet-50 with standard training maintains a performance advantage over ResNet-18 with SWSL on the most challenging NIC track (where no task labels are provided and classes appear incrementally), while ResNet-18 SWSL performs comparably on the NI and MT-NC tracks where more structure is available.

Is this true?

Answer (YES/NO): NO